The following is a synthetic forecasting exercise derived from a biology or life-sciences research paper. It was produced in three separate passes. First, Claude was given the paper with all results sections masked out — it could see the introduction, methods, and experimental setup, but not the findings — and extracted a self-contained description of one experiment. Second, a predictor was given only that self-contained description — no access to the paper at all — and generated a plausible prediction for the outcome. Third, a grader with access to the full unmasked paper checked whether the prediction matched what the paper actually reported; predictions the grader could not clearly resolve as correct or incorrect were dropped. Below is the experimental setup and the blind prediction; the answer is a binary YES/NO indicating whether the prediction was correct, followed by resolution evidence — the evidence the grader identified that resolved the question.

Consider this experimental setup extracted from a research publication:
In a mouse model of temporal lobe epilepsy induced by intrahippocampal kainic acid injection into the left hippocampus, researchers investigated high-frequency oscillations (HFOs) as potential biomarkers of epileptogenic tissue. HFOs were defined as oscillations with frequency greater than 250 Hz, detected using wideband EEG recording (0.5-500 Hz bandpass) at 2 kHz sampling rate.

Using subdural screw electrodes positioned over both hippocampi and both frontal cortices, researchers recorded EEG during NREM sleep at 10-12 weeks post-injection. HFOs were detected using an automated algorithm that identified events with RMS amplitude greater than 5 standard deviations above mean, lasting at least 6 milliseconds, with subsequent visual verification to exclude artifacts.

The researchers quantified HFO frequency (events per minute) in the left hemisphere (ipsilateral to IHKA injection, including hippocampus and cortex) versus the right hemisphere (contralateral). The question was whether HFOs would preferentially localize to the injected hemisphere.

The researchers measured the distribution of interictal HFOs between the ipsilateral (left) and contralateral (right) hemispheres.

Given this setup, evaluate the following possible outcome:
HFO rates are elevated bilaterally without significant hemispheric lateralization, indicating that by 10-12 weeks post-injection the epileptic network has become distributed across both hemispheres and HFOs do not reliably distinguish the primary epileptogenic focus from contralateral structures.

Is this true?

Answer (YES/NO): NO